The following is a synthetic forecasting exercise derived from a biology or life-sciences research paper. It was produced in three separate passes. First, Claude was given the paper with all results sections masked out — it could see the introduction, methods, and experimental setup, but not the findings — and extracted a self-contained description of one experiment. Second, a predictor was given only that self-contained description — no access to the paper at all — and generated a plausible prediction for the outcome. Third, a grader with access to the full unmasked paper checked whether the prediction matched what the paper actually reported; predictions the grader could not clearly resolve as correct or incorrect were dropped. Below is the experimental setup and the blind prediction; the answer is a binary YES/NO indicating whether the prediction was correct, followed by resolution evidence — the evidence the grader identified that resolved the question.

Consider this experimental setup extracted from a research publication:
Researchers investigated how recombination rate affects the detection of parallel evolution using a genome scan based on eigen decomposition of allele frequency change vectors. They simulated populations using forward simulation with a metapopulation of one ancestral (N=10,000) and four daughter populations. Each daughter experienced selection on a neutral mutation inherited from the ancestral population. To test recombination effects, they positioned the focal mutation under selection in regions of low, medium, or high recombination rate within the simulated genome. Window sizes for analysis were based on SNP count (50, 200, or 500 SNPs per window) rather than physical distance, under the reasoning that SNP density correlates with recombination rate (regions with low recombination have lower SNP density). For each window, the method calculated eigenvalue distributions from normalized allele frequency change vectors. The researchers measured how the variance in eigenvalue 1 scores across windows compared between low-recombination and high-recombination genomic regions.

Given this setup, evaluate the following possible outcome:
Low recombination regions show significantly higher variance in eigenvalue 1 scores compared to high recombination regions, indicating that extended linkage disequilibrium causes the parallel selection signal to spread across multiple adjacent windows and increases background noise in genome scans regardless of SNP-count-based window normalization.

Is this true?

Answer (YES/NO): NO